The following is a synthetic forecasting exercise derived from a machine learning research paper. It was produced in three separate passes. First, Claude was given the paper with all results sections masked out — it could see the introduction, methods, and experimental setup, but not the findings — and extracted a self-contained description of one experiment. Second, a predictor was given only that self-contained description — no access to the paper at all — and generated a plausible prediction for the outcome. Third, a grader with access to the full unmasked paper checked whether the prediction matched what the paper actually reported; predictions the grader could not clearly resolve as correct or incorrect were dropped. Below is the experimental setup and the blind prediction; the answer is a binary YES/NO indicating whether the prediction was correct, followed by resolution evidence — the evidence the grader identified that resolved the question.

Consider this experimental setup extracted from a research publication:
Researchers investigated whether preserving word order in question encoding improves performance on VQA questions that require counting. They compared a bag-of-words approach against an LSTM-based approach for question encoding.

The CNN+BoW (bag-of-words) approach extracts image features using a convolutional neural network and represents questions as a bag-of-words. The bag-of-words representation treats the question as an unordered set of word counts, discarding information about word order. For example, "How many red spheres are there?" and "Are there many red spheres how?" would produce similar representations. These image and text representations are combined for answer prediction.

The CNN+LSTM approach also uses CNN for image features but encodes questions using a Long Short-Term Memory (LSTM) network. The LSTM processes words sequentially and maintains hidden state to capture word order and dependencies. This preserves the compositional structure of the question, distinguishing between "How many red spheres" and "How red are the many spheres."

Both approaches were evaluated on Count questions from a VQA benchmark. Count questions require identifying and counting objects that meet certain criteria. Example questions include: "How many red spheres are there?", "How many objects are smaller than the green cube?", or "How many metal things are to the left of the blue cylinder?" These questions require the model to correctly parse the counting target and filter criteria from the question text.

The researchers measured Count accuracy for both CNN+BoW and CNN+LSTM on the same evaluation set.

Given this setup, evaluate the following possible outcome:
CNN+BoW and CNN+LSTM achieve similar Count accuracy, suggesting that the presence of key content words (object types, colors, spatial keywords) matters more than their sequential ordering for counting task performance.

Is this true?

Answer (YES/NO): NO